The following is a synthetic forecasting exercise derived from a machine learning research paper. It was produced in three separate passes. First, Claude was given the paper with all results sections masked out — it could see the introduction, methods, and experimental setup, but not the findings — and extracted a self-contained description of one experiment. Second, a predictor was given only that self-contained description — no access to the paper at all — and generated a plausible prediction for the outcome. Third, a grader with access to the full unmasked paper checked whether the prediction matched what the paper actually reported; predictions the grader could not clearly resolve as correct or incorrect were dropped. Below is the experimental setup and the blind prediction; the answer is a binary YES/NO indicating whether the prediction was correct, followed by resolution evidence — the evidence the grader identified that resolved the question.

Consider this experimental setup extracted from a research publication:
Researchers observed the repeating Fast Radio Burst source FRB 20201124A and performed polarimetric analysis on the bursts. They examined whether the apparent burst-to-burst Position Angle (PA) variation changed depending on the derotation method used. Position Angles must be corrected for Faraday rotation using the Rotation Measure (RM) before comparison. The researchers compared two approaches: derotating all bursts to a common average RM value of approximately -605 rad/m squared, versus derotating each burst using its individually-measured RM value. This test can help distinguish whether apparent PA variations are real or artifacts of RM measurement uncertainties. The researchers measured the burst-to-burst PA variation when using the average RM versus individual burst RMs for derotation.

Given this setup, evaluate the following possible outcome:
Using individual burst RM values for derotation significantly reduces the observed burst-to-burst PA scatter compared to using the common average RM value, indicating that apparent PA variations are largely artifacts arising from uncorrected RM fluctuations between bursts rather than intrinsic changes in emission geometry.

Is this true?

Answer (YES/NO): NO